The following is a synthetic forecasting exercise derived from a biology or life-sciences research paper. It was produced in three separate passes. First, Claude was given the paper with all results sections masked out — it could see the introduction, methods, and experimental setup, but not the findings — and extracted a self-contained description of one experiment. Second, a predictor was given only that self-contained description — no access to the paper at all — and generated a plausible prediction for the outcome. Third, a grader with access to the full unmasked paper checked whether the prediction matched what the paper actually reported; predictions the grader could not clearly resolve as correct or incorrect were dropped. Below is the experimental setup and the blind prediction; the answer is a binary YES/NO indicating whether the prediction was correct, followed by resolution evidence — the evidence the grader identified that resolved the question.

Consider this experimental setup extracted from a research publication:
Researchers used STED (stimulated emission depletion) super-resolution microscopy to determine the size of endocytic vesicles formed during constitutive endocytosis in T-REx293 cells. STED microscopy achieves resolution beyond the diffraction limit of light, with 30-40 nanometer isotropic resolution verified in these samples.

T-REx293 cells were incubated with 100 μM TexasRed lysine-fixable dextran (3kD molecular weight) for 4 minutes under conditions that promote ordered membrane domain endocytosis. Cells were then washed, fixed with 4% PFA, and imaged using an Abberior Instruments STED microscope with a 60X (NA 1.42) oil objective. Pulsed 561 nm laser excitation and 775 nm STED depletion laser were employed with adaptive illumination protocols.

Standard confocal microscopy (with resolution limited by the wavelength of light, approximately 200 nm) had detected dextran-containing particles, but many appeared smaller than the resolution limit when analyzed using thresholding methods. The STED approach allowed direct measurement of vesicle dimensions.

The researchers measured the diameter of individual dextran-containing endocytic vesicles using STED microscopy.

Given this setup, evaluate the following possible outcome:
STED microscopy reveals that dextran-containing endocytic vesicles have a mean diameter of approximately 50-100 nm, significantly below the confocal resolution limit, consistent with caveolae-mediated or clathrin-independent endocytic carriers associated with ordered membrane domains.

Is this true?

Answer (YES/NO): NO